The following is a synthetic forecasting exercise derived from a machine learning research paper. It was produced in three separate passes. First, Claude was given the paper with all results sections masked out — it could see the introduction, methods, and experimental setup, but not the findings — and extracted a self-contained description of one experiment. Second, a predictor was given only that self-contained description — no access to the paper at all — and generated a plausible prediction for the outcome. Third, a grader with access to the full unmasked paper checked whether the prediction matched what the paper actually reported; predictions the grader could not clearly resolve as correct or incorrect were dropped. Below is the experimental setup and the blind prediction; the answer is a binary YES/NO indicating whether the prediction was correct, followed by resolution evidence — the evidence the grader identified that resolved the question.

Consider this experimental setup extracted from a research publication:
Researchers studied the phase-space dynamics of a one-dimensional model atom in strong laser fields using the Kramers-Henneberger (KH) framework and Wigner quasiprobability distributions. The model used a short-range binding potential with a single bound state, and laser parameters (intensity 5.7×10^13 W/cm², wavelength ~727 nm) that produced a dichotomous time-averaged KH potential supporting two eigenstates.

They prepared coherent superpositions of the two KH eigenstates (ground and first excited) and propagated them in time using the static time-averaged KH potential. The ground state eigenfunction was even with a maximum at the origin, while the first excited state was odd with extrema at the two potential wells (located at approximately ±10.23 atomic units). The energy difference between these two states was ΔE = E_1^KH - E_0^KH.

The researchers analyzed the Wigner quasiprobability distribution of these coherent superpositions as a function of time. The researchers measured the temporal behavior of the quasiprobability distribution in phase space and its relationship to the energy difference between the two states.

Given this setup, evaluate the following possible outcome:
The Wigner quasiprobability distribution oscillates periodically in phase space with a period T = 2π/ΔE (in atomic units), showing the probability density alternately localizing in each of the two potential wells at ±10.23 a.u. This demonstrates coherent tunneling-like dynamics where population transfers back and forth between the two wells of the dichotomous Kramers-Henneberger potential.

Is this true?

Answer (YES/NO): YES